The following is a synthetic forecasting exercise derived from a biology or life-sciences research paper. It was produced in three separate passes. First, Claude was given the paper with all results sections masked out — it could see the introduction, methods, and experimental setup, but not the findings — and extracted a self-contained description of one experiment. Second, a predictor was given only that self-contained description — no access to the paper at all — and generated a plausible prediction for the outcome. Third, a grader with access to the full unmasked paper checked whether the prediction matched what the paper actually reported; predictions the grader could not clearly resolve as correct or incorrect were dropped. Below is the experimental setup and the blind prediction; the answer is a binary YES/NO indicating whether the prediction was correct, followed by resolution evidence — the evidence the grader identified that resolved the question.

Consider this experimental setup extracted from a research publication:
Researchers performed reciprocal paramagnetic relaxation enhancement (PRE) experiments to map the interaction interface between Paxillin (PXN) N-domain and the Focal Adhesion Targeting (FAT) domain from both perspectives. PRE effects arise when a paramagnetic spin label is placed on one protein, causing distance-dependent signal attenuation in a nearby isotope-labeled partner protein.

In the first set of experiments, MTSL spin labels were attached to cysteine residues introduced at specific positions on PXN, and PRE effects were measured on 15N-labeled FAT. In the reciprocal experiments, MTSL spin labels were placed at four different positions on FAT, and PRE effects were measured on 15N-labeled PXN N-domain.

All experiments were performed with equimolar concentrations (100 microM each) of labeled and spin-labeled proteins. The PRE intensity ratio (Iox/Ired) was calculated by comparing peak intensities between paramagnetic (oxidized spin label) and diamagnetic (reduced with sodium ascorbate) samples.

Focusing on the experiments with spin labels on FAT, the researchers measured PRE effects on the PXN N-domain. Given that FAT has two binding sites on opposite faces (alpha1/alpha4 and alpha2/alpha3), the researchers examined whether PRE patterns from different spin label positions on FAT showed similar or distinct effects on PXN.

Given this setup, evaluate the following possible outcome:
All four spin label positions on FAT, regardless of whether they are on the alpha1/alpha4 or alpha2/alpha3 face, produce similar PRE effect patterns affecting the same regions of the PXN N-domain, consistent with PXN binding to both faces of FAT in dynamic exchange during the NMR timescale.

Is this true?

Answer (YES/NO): NO